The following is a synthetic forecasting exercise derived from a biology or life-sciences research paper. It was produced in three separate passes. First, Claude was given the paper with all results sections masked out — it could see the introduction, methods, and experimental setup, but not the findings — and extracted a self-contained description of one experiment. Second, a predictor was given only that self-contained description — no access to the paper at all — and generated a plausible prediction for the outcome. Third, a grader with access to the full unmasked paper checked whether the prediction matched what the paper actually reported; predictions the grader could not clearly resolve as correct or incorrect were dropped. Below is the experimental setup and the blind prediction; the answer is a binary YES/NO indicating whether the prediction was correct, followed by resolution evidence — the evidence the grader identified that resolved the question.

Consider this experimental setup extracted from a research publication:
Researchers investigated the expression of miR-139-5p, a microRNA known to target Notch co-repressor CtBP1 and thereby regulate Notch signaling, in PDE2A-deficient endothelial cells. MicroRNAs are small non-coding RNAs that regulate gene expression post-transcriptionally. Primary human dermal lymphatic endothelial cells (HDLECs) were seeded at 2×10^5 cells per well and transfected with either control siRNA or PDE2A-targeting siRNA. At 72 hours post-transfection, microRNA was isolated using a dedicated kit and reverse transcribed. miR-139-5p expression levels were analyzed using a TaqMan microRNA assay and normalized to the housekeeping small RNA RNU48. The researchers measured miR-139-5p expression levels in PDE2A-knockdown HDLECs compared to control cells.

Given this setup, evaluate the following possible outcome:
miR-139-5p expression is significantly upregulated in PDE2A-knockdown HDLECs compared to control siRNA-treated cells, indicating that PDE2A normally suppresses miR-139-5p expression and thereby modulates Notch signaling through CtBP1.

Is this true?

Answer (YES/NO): NO